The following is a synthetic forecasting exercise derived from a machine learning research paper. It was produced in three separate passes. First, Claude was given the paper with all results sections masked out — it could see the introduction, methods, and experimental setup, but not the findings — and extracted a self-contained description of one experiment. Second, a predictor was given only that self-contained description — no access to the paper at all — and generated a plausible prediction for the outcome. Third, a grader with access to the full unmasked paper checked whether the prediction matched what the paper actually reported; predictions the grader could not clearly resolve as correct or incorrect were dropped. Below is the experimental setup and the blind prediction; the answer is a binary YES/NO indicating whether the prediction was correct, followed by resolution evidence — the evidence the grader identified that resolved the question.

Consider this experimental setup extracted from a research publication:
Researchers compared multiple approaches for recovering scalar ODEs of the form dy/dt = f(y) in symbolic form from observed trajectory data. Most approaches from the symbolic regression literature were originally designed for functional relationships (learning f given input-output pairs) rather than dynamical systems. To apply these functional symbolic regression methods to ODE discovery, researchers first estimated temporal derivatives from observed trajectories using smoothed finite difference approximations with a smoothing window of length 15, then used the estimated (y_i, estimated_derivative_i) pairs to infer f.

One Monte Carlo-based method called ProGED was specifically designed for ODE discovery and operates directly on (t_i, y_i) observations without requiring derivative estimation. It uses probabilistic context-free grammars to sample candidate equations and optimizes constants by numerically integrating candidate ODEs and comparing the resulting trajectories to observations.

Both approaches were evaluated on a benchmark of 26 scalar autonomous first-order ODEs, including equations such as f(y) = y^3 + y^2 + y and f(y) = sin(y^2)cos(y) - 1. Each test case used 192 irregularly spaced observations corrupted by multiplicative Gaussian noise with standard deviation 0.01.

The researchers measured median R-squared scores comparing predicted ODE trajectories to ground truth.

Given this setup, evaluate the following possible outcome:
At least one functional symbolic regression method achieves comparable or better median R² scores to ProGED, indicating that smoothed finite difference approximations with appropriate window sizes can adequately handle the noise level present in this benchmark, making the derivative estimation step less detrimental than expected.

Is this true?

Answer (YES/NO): NO